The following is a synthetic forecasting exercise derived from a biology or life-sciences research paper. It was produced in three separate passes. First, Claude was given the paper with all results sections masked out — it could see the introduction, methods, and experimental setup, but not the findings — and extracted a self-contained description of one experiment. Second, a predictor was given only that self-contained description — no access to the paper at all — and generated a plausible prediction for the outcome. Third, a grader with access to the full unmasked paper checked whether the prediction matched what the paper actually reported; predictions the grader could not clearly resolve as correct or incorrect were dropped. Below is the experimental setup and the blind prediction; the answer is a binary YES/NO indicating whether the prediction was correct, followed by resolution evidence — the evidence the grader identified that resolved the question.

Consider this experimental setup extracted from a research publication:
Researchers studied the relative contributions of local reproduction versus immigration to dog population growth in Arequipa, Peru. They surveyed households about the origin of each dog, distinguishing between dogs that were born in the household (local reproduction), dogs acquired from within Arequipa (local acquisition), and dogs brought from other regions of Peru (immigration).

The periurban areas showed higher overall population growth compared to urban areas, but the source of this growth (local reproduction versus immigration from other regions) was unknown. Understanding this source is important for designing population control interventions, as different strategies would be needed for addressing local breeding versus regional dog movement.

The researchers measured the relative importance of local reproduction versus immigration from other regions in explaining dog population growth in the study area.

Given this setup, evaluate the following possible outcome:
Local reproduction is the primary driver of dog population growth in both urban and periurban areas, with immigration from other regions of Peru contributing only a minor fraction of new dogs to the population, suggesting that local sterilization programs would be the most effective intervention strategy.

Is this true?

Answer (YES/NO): YES